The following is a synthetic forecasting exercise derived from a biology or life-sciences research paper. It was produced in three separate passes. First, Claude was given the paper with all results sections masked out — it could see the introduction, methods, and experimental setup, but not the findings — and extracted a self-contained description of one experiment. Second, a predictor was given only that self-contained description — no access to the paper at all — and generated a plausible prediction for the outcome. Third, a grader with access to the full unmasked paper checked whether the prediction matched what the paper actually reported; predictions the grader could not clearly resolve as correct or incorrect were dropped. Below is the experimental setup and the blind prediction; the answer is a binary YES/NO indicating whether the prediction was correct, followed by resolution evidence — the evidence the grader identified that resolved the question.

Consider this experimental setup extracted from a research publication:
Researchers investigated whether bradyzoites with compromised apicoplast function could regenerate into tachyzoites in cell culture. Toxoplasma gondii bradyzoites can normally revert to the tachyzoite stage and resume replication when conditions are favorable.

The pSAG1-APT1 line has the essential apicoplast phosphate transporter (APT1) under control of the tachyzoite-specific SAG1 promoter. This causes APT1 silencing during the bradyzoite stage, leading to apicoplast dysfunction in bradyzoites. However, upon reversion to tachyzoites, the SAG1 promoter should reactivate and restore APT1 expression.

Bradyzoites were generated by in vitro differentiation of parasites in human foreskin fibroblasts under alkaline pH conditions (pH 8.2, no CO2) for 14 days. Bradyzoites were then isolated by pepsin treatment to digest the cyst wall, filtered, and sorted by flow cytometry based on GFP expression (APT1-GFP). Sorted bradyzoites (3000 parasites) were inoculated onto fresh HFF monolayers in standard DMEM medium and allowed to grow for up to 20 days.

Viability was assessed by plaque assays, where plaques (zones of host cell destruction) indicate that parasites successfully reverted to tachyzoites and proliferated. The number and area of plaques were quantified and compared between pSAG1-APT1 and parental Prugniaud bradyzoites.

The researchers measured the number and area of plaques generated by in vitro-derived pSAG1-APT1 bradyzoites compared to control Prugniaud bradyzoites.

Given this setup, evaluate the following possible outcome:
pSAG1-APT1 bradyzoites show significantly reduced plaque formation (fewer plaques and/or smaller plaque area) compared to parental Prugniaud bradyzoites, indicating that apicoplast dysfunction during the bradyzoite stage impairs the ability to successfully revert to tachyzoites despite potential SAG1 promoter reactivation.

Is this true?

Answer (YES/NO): YES